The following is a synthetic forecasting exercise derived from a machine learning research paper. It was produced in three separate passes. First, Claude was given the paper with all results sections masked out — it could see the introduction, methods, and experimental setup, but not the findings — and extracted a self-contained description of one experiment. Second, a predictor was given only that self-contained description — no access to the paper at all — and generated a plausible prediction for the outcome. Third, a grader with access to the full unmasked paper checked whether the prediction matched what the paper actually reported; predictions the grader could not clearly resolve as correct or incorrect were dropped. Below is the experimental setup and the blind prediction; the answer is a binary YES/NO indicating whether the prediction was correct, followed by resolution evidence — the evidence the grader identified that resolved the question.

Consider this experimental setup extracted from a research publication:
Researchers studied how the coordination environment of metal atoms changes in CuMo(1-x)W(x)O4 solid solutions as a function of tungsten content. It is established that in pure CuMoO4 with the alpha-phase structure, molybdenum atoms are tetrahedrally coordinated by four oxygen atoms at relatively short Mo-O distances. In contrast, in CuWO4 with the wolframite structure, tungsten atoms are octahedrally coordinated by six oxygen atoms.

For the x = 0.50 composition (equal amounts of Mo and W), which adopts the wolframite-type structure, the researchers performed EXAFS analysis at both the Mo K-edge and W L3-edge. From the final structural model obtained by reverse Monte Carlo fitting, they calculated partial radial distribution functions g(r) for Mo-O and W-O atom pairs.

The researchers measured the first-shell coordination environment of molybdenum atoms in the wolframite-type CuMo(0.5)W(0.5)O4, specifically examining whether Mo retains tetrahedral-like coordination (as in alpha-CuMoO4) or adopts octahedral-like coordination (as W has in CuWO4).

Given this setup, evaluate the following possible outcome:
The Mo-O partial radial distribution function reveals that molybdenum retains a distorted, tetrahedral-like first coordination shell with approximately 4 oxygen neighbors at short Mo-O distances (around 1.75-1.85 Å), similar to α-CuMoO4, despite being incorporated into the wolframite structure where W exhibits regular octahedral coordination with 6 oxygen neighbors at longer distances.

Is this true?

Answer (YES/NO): NO